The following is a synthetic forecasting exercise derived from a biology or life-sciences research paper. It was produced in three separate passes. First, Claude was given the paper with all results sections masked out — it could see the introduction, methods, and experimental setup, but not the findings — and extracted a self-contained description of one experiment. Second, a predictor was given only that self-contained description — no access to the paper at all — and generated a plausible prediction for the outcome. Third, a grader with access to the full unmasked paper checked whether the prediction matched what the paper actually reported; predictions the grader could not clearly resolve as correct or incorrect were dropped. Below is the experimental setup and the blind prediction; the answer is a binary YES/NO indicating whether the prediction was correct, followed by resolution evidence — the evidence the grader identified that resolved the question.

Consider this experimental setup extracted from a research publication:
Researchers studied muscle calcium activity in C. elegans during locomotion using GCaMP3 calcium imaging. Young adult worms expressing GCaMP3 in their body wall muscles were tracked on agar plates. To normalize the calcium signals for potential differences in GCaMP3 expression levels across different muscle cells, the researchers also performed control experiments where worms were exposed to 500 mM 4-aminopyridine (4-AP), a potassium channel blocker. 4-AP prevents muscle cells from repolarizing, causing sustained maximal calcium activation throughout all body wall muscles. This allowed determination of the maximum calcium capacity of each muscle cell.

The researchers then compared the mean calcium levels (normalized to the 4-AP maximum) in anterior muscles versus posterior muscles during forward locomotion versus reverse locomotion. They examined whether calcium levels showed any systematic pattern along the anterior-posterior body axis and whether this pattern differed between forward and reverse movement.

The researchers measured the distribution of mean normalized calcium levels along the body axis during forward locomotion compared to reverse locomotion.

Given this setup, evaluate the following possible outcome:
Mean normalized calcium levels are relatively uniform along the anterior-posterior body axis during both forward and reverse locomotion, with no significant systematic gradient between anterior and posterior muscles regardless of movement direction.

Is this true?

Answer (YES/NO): NO